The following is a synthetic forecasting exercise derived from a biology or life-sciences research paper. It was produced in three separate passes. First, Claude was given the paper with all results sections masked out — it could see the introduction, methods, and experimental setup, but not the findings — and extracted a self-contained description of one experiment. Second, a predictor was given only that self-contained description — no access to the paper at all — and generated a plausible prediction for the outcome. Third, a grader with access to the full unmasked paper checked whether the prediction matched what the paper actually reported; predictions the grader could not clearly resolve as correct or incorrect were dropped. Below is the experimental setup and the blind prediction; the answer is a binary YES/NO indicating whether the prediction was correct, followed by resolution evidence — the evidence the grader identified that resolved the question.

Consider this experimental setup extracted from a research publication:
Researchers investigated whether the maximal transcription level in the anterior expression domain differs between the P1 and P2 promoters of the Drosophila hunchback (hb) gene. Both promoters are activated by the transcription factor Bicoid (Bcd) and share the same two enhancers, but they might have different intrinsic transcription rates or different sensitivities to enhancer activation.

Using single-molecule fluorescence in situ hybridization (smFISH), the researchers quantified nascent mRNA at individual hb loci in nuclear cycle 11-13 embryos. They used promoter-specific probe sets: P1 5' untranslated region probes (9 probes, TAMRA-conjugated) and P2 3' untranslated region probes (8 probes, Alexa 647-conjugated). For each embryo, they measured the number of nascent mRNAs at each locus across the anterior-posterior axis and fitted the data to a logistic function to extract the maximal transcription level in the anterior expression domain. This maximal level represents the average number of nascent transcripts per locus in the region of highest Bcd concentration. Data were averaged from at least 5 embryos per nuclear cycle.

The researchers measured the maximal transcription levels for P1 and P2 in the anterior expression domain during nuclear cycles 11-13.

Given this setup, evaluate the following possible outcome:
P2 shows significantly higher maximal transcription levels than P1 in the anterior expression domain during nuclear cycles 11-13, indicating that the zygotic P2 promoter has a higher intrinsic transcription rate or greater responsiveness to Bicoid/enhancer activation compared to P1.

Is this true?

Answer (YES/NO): YES